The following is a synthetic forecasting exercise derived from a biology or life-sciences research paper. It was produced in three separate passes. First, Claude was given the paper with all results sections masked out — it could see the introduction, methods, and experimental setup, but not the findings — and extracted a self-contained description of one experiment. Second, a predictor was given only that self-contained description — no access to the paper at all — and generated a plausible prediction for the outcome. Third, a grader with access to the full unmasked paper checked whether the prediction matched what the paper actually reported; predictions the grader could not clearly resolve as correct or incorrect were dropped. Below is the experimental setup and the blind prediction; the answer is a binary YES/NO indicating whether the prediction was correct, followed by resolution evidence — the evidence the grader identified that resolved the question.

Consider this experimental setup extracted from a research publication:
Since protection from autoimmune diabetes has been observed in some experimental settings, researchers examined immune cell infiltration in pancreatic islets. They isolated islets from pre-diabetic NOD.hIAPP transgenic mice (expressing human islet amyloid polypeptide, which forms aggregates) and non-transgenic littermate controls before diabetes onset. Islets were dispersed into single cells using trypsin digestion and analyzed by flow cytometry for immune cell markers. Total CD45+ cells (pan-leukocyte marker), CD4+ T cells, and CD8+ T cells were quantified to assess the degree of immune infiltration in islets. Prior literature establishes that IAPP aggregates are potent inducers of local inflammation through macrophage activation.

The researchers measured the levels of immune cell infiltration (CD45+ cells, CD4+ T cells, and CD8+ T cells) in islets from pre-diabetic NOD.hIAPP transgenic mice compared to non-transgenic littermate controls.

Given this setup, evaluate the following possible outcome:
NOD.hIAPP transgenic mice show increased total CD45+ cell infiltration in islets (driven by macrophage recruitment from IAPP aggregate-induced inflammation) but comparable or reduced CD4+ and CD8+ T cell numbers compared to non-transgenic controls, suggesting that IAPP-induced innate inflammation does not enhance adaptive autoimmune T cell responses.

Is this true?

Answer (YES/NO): NO